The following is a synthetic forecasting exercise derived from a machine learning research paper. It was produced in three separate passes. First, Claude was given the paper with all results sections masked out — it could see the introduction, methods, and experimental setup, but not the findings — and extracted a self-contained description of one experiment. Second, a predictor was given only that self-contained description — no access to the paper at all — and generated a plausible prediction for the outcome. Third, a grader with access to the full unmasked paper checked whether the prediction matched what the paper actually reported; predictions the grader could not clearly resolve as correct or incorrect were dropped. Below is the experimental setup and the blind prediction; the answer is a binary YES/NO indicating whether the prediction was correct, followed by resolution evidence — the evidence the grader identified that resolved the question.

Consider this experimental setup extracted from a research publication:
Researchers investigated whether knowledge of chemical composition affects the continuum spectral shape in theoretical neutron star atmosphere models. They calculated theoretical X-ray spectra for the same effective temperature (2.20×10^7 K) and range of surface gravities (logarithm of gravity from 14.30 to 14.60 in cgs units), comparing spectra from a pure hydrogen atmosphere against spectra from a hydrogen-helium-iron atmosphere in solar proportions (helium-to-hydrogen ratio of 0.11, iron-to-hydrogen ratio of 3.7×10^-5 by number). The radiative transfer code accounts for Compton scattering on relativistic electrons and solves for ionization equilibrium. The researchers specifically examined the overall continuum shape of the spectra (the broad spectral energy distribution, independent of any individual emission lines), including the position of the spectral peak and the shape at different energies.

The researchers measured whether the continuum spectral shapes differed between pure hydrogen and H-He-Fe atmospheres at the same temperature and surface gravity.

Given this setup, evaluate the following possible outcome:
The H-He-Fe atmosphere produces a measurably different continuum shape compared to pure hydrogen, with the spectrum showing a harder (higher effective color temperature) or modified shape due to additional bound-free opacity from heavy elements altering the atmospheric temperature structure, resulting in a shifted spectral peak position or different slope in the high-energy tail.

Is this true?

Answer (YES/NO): YES